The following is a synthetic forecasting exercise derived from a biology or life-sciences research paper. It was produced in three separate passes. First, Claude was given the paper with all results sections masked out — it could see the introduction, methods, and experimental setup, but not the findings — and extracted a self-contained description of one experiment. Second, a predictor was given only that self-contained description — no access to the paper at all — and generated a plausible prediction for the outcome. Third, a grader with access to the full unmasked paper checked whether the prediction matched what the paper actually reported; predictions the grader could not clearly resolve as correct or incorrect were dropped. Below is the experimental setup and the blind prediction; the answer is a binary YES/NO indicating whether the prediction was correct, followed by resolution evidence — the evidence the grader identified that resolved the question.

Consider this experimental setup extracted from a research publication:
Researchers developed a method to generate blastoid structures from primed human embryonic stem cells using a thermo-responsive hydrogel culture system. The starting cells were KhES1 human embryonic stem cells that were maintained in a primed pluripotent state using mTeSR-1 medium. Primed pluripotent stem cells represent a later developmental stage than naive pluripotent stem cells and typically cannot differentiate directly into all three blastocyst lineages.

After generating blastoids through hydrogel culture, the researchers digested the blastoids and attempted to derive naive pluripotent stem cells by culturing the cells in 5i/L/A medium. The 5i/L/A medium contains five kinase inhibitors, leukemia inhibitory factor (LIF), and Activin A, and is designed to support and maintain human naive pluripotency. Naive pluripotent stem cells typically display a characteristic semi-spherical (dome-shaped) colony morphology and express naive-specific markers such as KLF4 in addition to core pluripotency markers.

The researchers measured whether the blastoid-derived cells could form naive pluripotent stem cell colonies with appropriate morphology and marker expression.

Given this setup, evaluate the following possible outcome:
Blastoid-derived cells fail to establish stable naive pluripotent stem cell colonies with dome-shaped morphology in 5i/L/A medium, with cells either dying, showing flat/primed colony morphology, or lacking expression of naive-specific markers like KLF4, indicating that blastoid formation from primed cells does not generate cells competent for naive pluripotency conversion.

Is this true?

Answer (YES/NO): NO